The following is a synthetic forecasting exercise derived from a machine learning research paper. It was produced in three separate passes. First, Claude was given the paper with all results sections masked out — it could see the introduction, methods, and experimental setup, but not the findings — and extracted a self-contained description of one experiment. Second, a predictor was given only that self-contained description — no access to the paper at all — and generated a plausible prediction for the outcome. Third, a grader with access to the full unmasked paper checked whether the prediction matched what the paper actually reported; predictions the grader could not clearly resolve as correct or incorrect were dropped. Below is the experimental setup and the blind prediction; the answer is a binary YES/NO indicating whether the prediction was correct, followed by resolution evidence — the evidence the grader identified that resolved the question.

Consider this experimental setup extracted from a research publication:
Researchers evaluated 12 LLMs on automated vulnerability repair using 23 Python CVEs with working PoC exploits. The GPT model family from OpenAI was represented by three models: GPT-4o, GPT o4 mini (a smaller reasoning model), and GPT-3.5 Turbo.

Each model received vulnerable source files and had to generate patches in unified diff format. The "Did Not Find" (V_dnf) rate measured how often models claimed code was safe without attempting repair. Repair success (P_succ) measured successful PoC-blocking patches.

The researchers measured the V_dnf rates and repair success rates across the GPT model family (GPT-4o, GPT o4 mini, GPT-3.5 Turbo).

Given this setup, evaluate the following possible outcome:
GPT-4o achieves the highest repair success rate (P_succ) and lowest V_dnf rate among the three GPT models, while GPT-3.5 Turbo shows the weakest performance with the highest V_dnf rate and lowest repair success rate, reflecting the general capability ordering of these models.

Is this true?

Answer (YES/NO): NO